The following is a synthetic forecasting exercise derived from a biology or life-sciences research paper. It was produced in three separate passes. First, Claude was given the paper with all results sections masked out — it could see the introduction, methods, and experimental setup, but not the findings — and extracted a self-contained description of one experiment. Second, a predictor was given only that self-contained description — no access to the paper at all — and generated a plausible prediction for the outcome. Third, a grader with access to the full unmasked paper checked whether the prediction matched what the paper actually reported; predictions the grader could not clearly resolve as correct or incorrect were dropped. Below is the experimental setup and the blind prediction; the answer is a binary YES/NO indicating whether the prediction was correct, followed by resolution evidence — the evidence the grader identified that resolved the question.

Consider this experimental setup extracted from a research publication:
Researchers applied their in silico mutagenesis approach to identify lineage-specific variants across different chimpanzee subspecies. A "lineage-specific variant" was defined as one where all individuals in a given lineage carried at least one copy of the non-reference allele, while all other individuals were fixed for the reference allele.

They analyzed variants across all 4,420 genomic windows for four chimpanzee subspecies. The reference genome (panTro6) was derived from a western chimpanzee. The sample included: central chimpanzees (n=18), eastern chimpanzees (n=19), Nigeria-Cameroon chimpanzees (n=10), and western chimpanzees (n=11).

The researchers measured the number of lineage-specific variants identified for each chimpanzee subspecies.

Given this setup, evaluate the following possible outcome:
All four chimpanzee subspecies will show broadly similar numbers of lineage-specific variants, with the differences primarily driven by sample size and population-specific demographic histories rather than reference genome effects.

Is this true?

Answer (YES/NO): NO